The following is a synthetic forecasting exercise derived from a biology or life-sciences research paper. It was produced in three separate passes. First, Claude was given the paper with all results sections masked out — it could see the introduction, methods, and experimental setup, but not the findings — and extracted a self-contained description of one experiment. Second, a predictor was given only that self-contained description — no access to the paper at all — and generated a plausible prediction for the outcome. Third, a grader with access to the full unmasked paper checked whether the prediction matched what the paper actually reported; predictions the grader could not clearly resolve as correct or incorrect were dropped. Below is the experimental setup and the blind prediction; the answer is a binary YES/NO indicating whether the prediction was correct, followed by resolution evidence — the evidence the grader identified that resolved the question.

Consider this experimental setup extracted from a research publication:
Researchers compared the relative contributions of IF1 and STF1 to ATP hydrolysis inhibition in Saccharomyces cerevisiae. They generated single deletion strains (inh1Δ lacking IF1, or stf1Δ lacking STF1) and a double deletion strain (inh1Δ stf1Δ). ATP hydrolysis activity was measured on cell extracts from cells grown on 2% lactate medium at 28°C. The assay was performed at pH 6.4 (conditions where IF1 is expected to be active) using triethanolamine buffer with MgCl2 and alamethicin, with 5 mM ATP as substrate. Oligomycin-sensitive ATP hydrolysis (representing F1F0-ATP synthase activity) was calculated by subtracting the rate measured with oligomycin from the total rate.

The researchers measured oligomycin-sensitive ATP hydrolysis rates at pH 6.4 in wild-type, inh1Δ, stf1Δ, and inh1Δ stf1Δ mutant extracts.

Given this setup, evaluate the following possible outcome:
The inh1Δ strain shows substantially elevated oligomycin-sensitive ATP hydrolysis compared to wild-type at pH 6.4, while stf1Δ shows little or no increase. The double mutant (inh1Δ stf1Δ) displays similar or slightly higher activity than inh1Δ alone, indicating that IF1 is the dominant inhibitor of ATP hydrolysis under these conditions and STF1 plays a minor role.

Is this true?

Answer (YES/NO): YES